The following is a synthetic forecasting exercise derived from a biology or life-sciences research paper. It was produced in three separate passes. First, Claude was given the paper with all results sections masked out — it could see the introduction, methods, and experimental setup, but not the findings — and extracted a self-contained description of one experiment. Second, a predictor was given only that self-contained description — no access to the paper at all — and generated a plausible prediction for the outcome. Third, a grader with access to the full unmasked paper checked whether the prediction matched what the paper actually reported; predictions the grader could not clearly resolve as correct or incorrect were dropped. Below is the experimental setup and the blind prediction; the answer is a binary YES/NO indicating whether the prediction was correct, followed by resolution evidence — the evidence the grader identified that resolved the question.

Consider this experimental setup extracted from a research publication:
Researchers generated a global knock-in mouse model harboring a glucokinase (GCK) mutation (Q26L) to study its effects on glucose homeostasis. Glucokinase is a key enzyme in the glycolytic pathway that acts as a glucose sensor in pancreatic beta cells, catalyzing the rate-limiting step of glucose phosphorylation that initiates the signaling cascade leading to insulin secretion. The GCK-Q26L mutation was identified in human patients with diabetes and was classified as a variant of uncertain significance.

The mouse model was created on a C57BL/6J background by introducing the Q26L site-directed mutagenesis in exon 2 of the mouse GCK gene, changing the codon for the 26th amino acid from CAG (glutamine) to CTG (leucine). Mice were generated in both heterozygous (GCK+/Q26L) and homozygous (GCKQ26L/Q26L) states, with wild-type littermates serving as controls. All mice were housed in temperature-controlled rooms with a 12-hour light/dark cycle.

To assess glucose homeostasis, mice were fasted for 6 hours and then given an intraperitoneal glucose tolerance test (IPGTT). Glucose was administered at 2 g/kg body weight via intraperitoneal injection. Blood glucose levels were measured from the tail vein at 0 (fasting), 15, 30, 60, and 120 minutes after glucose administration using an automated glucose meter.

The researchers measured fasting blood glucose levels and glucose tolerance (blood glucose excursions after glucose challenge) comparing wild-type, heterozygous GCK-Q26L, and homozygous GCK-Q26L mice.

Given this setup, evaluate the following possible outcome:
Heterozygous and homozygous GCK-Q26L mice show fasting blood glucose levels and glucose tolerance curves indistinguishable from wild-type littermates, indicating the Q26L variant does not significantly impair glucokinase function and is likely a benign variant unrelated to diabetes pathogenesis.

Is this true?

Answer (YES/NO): NO